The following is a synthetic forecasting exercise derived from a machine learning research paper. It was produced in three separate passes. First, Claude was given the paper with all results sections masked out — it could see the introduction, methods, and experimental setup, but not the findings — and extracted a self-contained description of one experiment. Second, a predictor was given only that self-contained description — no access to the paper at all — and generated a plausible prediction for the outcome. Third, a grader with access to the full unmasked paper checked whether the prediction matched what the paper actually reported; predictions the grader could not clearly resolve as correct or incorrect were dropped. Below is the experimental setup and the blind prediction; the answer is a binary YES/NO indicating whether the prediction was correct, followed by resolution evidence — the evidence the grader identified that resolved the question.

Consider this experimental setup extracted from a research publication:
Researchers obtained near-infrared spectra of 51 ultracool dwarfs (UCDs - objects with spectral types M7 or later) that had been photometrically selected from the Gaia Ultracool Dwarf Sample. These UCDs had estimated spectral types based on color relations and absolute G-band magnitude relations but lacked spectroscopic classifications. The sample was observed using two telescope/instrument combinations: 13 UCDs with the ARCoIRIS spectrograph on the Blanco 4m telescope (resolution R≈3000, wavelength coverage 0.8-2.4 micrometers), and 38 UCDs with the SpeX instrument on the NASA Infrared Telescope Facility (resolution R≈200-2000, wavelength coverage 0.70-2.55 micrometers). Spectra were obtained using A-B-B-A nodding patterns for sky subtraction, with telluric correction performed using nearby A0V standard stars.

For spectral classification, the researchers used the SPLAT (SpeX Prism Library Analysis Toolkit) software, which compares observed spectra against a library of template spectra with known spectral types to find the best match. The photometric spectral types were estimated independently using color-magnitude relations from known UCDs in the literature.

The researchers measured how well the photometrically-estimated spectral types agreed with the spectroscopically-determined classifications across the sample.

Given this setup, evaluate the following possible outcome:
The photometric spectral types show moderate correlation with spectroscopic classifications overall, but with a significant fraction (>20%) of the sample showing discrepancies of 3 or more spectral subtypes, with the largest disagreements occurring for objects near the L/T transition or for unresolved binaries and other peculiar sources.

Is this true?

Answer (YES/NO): NO